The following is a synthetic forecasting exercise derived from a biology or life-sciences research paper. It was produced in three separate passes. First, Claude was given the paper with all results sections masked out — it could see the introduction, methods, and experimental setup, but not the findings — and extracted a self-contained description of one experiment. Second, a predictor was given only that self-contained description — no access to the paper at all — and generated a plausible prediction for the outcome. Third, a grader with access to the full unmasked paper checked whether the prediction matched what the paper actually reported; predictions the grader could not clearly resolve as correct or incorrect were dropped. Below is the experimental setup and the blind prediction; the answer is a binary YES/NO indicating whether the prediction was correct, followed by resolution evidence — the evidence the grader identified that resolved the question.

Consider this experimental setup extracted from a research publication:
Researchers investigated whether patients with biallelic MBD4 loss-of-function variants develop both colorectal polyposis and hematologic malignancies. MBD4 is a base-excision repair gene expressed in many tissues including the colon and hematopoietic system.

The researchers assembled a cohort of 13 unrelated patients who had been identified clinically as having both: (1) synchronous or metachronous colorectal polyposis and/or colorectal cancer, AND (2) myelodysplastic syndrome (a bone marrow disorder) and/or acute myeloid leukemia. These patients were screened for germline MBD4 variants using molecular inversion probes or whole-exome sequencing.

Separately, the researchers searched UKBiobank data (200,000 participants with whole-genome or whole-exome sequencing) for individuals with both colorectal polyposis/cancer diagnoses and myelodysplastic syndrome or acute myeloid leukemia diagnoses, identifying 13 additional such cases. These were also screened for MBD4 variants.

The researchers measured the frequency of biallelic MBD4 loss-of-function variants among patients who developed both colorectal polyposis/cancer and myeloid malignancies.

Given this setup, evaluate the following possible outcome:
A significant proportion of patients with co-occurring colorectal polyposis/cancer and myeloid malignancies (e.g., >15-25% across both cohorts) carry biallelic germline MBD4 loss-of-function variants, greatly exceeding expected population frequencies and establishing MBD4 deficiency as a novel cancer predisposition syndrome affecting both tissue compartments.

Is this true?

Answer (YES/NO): NO